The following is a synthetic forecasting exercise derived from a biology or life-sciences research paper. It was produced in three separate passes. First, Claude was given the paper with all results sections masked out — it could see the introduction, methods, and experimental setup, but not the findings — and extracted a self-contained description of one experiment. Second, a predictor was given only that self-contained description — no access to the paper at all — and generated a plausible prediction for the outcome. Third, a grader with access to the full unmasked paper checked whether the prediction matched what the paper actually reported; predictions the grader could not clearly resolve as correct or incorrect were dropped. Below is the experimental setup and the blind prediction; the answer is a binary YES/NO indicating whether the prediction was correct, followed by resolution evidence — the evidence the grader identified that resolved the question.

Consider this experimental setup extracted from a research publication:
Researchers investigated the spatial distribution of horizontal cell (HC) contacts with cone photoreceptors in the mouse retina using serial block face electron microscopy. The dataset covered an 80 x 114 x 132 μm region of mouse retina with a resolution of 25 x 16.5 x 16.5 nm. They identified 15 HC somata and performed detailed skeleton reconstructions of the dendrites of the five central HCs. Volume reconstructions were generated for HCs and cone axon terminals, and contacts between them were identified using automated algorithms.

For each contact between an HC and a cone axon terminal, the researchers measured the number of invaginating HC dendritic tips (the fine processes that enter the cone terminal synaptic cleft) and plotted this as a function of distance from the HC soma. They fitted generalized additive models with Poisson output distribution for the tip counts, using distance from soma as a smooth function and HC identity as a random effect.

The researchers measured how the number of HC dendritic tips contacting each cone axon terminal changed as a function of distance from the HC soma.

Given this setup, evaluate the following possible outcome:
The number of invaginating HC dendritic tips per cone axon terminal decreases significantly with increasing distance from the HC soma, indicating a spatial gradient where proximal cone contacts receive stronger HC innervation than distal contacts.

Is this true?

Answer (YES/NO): YES